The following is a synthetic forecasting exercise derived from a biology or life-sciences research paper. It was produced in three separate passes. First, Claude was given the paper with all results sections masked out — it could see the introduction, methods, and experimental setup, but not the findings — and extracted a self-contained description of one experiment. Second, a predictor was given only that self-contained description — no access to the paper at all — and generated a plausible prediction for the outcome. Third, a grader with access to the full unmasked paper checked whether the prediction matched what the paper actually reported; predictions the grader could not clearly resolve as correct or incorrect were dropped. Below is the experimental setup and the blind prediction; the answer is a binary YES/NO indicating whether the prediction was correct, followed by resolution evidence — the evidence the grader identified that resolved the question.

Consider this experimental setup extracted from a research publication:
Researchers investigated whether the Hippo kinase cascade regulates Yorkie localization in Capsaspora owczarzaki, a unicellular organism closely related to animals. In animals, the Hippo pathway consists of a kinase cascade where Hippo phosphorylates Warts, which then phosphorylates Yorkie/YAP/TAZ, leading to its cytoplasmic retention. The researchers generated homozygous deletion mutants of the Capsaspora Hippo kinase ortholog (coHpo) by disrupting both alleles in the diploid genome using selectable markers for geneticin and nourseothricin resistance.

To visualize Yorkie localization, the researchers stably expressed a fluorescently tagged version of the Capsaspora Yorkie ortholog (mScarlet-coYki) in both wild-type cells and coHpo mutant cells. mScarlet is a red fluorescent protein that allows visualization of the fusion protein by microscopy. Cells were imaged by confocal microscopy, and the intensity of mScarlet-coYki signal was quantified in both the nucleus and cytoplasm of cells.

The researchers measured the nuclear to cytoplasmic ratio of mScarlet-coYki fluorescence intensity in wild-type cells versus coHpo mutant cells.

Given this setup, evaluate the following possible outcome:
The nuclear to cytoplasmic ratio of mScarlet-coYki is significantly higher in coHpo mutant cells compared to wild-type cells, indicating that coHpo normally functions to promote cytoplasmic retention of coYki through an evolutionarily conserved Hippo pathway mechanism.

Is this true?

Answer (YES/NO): YES